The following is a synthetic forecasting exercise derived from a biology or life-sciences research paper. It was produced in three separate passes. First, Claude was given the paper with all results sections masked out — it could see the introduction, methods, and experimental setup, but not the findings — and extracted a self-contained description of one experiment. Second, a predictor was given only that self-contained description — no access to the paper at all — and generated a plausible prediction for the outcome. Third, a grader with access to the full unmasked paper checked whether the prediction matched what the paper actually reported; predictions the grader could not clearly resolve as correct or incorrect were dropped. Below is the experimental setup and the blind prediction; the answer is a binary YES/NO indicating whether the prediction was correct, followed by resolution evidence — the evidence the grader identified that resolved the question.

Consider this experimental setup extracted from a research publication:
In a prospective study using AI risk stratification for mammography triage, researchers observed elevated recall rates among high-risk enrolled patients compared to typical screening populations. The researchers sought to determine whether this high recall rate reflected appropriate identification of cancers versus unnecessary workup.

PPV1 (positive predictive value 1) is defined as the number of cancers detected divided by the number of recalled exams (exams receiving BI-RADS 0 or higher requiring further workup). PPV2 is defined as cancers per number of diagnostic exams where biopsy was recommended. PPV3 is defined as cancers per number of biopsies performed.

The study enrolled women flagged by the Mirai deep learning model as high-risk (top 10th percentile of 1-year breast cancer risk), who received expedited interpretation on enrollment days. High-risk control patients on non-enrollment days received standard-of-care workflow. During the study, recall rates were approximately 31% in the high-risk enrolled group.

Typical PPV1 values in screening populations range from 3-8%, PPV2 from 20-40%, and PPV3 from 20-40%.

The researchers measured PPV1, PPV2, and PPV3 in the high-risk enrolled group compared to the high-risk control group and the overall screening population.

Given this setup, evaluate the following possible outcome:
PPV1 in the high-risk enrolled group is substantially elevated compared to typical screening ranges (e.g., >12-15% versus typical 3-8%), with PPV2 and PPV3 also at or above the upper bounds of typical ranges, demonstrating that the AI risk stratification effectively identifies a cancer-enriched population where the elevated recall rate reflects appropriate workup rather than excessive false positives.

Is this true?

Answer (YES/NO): YES